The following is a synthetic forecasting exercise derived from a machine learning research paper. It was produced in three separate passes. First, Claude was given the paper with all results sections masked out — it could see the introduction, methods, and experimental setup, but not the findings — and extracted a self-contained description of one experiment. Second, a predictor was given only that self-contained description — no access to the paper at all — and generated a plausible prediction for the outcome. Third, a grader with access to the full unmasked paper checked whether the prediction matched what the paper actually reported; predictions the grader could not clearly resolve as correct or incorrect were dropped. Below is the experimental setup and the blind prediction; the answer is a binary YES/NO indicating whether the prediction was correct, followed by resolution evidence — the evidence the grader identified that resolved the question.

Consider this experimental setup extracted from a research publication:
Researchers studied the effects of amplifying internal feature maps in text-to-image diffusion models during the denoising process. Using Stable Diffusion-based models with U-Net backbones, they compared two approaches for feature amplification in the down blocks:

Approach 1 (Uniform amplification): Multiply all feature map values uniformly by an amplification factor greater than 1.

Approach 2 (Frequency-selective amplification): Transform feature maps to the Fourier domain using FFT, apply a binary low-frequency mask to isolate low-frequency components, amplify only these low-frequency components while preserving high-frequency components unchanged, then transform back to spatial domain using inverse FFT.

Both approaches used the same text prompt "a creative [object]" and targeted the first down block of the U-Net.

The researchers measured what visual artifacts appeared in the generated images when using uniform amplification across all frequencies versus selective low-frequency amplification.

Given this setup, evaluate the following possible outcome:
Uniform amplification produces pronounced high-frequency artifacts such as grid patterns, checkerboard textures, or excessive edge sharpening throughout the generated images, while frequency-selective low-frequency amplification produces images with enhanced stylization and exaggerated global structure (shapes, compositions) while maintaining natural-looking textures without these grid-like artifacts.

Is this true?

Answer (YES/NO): NO